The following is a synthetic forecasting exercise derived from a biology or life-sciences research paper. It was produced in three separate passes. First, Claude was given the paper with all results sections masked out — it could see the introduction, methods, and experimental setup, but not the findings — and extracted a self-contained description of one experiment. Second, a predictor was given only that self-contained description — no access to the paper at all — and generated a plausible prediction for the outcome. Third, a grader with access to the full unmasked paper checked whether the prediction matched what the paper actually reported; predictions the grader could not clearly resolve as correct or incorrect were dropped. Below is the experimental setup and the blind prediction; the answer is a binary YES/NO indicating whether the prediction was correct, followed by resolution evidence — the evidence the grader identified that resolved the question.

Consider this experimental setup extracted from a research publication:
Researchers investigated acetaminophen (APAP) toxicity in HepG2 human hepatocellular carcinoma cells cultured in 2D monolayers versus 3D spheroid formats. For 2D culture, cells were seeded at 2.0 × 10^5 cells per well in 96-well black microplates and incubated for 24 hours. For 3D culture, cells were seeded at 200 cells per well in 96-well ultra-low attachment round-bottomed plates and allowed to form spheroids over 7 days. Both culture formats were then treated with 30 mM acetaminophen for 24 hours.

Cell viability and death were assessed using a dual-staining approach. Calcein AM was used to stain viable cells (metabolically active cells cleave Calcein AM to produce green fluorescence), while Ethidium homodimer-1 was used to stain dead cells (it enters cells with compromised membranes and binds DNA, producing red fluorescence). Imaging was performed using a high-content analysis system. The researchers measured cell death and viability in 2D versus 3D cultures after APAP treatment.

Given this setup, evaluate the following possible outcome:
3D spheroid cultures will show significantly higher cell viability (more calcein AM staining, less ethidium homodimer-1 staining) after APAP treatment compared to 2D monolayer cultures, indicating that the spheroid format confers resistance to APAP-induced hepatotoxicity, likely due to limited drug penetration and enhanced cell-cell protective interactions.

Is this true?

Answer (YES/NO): YES